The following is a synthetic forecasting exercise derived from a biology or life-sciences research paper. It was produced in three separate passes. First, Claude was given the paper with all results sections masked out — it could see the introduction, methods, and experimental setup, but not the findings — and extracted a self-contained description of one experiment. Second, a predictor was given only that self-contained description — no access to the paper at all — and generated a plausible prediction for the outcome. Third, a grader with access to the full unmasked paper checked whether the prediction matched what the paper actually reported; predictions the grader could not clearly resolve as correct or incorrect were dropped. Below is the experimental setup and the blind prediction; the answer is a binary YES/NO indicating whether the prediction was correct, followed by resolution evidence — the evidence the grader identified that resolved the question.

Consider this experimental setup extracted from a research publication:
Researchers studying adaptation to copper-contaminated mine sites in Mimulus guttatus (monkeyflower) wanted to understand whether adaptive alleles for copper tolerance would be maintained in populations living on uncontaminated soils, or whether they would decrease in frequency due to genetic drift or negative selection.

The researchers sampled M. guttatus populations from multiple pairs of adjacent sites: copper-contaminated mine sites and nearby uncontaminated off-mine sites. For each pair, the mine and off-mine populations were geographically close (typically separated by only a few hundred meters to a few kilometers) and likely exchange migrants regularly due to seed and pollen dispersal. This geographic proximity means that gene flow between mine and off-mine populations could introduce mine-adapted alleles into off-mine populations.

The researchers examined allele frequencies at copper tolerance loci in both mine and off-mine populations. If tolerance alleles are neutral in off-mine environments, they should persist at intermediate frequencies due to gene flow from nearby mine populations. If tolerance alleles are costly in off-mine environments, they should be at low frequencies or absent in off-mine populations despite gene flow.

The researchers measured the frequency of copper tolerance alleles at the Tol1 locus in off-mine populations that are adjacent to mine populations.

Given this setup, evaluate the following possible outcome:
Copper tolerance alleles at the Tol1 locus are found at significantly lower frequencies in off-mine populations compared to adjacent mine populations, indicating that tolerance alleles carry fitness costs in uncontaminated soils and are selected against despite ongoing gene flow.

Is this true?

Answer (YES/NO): NO